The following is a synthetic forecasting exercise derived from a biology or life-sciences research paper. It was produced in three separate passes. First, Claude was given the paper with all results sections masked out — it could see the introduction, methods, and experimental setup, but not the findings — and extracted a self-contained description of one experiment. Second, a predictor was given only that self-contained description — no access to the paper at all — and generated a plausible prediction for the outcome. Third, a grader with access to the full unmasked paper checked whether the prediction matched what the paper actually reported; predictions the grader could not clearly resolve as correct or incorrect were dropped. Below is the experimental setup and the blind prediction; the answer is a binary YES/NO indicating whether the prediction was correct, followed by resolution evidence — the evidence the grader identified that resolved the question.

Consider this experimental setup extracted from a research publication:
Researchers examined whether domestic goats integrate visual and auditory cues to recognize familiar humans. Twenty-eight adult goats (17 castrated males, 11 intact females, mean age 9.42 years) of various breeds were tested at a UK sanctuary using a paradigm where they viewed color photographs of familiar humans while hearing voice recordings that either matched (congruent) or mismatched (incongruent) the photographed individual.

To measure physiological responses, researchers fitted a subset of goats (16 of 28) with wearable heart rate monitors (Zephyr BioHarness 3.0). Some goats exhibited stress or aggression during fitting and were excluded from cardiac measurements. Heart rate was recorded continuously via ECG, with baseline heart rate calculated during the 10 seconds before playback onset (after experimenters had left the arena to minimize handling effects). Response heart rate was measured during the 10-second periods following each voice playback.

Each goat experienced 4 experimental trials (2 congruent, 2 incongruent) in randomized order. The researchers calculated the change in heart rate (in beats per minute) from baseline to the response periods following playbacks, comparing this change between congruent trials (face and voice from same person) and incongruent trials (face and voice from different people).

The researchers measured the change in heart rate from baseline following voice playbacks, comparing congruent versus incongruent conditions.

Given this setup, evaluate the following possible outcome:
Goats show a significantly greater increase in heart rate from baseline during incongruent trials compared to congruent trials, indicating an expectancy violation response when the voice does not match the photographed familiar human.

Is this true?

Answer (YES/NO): NO